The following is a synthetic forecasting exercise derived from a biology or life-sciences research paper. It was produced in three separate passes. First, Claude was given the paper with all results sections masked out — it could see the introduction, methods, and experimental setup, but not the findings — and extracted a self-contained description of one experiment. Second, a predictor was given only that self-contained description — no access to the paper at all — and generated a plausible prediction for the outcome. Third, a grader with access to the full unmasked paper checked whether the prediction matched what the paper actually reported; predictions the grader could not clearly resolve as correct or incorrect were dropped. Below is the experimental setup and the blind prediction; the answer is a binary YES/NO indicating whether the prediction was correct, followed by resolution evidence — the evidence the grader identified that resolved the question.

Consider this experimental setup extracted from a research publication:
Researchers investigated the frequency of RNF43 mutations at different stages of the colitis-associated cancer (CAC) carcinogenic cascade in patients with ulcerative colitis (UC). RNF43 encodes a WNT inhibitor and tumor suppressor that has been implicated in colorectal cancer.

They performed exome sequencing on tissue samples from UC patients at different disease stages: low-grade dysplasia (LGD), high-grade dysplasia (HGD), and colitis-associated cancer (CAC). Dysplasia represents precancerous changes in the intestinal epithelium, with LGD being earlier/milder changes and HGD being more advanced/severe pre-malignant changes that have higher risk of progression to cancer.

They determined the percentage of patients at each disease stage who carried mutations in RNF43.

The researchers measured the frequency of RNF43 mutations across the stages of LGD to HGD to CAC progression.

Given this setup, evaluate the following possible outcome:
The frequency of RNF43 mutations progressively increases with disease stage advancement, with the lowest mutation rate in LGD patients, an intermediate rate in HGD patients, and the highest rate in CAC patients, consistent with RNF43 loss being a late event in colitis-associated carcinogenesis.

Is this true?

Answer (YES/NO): NO